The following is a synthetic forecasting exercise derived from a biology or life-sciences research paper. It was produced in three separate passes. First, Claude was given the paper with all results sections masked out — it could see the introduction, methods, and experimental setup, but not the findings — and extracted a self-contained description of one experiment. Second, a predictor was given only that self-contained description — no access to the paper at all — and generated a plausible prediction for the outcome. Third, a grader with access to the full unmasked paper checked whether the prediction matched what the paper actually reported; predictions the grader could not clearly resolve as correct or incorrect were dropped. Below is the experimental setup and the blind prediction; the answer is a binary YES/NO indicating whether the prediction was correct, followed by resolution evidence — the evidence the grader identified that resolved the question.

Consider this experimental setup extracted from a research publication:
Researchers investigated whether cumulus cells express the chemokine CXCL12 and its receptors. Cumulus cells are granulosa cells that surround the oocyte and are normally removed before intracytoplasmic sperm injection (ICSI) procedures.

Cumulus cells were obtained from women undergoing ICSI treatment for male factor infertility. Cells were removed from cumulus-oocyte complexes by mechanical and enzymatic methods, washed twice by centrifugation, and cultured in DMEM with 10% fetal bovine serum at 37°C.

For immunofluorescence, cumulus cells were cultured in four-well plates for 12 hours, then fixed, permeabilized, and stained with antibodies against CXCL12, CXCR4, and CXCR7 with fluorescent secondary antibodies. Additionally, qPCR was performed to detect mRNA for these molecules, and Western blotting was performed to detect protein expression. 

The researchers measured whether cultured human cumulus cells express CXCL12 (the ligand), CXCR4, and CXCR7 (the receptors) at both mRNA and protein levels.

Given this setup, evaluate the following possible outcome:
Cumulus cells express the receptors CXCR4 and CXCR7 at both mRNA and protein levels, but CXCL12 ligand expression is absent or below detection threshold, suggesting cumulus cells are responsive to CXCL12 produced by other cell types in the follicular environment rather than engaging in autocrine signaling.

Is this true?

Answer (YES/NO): NO